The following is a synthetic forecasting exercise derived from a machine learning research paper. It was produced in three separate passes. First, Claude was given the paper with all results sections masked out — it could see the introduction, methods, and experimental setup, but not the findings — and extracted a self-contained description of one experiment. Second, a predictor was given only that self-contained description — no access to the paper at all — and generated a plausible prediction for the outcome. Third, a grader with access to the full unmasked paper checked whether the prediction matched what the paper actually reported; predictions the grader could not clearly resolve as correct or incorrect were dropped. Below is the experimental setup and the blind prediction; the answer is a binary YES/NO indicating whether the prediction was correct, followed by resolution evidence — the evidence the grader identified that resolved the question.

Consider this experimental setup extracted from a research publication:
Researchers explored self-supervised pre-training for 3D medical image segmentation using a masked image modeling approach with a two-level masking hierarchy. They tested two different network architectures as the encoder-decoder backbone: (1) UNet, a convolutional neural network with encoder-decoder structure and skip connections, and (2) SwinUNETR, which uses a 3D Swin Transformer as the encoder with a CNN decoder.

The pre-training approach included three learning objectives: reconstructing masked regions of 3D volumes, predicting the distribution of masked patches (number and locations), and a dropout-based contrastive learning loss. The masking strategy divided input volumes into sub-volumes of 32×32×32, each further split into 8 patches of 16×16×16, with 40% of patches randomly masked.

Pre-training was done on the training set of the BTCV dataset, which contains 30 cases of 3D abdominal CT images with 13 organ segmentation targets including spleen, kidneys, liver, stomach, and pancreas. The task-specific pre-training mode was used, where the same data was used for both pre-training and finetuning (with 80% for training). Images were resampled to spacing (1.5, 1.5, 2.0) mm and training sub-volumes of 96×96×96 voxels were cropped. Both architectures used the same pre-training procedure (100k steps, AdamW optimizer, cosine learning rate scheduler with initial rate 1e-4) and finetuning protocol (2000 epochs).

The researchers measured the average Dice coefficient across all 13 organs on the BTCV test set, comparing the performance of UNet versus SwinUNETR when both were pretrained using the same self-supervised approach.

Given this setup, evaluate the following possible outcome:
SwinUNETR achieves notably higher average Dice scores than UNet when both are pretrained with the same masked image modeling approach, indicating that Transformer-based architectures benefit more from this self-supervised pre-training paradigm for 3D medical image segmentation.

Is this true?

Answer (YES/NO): NO